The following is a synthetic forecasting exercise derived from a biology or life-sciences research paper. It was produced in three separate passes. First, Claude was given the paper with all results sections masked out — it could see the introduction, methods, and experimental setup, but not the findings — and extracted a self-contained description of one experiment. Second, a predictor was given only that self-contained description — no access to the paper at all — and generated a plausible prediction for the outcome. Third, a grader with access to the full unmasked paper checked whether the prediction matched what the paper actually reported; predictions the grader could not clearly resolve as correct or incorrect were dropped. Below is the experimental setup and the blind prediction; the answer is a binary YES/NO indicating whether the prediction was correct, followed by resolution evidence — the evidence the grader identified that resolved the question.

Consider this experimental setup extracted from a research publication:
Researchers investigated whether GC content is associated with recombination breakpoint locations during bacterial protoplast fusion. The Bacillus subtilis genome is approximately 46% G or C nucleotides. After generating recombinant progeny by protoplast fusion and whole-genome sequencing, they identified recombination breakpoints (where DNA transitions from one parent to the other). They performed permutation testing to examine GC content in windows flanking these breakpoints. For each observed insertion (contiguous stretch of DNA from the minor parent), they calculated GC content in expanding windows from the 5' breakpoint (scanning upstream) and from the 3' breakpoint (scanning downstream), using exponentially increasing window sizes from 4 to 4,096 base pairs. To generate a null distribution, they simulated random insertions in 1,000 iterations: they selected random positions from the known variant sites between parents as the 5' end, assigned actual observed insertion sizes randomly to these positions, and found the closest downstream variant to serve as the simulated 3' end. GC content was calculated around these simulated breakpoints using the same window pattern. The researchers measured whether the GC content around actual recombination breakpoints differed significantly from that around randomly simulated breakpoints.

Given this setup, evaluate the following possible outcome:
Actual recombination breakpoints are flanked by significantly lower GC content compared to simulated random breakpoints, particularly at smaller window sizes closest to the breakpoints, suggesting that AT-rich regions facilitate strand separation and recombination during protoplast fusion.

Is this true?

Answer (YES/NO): NO